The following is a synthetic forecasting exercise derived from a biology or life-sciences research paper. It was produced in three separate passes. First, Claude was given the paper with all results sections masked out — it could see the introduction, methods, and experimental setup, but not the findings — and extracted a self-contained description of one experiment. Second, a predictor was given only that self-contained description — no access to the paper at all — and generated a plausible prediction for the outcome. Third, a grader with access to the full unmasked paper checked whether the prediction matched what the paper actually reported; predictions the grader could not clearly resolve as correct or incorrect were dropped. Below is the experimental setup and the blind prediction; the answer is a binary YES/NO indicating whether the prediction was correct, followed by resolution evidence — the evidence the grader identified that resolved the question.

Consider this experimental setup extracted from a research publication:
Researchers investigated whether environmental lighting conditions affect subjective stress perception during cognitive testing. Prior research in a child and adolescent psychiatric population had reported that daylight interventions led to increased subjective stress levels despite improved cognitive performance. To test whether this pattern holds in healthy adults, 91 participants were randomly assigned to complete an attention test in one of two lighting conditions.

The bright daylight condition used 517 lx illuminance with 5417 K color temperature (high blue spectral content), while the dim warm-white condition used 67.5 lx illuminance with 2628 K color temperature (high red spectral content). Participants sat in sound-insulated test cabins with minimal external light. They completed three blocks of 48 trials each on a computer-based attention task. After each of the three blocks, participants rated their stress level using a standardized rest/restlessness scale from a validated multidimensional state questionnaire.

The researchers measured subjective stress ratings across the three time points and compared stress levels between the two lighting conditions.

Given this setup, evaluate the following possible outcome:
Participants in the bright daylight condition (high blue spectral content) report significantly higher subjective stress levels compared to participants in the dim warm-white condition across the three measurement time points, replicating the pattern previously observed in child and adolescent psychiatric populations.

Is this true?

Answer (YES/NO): NO